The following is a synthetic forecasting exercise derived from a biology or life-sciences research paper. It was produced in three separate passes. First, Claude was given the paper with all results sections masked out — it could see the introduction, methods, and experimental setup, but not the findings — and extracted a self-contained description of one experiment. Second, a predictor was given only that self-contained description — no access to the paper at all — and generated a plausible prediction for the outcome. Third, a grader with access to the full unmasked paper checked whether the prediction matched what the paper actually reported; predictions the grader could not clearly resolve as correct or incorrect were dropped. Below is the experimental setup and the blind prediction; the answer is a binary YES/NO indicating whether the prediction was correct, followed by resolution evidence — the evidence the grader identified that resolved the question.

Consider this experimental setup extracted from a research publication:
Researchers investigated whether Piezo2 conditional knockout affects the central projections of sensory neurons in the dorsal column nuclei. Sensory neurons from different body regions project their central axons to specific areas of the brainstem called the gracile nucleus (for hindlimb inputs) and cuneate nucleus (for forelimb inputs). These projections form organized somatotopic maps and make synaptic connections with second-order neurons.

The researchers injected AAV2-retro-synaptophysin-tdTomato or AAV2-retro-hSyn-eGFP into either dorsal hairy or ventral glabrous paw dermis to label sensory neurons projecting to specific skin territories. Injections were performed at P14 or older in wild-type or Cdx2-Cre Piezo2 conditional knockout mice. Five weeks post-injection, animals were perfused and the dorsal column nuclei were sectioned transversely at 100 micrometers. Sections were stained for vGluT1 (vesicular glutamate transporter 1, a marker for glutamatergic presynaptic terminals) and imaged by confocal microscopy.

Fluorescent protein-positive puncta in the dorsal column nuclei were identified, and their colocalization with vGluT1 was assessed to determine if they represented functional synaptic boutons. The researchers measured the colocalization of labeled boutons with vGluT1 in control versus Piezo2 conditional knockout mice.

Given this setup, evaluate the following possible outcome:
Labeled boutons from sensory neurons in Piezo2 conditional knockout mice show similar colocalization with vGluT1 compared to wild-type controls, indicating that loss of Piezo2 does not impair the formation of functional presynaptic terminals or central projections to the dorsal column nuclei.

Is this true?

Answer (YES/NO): YES